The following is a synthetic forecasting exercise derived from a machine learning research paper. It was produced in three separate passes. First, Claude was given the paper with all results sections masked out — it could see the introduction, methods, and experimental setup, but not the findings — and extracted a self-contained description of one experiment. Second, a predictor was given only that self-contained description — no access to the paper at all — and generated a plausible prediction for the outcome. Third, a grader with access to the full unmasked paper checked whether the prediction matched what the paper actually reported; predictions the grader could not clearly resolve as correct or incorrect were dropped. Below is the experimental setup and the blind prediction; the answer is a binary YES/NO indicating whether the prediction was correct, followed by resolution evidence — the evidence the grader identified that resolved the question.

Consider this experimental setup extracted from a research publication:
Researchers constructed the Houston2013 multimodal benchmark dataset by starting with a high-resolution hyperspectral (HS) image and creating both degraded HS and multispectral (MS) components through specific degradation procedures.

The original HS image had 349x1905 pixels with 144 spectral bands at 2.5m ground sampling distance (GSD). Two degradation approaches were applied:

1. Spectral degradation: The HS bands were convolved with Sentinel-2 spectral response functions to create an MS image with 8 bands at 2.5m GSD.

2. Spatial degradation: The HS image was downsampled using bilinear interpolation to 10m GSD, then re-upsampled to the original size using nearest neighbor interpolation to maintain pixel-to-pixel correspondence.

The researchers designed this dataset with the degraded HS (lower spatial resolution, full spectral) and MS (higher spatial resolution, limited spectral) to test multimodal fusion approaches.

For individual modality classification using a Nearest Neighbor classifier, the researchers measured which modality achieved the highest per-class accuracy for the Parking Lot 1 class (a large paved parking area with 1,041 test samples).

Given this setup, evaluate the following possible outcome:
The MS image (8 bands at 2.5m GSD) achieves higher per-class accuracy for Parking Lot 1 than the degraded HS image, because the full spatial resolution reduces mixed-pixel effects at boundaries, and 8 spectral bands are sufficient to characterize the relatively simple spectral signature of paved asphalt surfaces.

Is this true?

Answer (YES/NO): NO